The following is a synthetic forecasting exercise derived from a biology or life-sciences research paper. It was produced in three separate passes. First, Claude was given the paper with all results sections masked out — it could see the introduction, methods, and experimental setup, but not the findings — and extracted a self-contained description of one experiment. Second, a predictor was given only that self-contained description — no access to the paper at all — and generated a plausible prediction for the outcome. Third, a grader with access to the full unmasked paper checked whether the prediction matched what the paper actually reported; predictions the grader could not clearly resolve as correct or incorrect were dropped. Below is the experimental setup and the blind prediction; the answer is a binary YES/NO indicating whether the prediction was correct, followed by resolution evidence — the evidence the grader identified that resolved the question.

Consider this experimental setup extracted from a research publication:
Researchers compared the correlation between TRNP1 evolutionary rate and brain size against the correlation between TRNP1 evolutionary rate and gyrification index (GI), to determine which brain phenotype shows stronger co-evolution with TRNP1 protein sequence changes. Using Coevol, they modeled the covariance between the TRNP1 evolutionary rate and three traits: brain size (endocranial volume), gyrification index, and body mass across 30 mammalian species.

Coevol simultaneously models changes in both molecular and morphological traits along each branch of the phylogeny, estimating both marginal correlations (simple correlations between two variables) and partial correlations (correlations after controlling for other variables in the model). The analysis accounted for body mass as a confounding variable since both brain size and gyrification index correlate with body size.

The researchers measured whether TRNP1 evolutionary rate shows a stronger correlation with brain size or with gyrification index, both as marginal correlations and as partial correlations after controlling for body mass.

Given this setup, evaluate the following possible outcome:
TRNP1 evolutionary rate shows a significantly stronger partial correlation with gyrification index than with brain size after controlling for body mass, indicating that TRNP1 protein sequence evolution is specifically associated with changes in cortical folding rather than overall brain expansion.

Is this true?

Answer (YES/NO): NO